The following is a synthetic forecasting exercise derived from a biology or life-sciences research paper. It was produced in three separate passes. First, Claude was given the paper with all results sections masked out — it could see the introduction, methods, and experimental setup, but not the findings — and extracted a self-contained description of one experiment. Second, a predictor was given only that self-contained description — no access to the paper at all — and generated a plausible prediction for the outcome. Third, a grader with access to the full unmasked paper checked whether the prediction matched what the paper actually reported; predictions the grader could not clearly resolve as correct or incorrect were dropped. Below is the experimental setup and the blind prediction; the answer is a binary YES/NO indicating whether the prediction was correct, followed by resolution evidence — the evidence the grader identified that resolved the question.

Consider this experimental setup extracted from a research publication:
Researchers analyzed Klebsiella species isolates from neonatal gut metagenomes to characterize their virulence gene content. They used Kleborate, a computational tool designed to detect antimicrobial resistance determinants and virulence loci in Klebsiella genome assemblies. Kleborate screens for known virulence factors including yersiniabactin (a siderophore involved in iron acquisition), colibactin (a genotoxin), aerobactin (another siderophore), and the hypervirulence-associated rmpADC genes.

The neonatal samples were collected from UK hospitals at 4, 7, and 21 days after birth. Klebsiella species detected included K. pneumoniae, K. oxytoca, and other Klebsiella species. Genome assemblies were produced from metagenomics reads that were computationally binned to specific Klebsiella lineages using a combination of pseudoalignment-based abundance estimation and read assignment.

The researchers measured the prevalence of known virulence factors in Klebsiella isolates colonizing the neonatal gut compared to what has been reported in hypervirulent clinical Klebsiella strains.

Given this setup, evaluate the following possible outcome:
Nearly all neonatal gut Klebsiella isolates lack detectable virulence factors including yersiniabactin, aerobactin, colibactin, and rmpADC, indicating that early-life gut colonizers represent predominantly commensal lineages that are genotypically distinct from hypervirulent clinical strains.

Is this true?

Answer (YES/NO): NO